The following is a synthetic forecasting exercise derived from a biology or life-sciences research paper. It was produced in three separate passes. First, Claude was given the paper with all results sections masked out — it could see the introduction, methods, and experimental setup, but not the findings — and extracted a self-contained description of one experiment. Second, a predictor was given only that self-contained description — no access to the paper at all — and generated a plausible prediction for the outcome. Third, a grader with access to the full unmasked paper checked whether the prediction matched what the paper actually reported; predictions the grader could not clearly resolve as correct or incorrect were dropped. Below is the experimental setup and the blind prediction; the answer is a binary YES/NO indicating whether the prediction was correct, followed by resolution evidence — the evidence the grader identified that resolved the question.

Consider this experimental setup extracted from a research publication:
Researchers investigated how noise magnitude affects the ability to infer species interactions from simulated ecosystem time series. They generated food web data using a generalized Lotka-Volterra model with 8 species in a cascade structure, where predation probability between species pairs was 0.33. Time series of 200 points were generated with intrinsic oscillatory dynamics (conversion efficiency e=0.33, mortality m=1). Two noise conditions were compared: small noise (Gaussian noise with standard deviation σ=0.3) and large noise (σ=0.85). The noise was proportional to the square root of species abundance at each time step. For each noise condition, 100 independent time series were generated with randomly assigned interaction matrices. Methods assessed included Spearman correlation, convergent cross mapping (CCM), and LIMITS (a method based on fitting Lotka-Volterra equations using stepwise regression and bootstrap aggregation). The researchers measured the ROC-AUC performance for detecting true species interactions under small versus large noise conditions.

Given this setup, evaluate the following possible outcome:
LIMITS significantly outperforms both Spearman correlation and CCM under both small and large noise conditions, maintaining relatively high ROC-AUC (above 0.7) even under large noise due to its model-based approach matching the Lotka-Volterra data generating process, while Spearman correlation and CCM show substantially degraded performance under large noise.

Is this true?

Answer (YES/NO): NO